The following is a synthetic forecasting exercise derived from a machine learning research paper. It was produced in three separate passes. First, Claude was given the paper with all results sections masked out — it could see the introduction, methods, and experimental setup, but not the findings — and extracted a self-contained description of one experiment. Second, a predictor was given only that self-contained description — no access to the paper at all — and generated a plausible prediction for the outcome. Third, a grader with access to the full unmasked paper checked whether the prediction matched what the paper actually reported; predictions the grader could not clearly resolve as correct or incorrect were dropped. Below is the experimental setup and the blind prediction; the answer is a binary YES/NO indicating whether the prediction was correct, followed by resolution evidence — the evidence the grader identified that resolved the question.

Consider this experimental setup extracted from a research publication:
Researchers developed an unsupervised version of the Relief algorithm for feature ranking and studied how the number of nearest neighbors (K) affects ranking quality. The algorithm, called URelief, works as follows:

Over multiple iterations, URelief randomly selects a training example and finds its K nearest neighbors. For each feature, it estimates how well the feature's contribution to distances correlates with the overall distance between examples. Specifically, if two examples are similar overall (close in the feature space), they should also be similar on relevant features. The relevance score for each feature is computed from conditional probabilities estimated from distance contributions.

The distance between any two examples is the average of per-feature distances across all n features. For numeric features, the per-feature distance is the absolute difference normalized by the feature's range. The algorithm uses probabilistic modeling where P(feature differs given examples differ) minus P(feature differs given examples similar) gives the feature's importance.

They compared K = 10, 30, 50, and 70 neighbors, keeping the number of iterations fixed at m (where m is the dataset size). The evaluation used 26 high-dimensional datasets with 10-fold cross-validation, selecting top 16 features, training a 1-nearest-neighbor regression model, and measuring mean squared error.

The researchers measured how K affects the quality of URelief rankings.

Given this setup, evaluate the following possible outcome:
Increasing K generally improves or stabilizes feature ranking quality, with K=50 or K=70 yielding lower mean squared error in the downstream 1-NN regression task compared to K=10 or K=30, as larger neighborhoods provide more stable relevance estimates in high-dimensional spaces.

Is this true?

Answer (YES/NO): YES